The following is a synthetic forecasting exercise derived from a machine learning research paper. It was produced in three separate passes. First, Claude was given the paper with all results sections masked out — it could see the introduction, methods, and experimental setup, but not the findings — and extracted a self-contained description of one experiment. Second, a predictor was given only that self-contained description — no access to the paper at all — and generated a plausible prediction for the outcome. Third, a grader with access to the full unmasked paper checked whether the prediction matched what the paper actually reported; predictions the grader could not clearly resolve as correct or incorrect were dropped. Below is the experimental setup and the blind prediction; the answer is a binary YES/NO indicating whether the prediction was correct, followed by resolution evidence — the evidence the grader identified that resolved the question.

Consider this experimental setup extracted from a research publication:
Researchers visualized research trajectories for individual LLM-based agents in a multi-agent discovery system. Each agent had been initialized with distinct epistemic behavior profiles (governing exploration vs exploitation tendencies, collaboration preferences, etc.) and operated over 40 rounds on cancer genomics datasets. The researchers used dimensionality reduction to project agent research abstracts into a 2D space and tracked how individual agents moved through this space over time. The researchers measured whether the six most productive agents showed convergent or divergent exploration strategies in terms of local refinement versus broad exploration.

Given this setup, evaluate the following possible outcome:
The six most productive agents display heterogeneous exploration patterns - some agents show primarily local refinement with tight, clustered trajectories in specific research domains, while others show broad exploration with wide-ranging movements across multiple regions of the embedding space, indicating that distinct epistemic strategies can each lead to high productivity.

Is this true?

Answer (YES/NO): YES